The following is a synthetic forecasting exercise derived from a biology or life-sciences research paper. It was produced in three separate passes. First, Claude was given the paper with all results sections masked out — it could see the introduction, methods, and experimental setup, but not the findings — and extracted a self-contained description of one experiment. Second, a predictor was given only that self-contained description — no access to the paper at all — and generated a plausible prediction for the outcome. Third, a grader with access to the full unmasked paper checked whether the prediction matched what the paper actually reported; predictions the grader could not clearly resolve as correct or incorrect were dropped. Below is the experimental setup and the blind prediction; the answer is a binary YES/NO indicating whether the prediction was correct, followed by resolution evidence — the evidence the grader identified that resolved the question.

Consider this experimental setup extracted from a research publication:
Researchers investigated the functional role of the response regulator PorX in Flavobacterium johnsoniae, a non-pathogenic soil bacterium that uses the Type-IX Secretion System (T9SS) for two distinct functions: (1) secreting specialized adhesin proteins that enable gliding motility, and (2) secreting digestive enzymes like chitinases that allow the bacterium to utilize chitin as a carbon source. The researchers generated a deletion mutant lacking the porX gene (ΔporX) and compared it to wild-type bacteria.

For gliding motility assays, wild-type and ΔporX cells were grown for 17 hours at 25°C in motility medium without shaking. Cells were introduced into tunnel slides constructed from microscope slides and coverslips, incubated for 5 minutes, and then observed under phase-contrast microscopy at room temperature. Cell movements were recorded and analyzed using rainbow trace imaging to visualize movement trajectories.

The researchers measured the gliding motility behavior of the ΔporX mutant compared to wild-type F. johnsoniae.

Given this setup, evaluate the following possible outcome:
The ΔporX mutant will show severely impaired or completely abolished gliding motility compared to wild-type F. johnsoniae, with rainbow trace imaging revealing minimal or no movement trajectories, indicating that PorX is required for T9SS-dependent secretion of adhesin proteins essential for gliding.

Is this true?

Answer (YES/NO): NO